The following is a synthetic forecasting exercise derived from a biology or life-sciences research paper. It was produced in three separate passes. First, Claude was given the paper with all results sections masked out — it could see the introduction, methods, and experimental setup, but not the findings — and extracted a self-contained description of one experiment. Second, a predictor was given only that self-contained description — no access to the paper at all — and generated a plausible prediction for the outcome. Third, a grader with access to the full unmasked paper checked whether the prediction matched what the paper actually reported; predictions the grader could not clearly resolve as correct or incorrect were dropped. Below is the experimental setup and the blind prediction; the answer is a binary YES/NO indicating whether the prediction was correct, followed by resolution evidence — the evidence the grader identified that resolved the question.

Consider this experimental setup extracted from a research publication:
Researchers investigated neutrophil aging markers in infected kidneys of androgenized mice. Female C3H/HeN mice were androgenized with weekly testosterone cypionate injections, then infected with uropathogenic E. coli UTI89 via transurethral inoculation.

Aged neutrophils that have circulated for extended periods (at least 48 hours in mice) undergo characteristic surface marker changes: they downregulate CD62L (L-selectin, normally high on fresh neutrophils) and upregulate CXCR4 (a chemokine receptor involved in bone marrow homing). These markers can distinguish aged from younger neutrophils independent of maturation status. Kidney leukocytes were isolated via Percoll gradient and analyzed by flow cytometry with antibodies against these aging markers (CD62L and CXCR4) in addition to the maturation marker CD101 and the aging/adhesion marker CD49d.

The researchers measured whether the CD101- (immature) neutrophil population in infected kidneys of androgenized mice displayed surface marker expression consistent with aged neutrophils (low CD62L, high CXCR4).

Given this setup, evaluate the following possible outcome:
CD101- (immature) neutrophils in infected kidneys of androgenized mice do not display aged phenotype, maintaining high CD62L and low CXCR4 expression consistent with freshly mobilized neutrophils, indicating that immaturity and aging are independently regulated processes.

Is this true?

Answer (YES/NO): NO